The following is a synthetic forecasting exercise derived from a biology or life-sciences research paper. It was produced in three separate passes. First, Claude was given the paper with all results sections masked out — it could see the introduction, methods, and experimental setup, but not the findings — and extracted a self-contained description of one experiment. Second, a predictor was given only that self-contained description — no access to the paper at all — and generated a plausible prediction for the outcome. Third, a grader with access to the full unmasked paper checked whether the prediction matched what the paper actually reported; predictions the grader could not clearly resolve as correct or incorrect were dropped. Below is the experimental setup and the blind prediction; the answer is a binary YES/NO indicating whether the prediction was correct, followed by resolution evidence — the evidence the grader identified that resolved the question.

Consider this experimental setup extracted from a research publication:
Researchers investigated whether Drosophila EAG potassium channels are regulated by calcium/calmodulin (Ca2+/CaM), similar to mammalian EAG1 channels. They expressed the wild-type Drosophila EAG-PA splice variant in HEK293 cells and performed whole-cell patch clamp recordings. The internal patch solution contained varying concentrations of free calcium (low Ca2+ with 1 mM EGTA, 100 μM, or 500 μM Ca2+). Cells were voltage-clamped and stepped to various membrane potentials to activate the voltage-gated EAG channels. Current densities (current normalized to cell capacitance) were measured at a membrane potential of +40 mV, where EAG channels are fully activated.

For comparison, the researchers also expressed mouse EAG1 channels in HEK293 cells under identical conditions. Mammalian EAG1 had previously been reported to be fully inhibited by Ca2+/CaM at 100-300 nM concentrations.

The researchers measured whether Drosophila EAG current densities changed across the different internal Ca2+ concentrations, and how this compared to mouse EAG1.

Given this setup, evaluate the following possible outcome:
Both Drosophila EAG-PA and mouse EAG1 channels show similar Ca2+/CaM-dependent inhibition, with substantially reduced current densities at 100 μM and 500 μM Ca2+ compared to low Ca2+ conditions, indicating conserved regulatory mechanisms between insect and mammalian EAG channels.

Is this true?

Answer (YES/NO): NO